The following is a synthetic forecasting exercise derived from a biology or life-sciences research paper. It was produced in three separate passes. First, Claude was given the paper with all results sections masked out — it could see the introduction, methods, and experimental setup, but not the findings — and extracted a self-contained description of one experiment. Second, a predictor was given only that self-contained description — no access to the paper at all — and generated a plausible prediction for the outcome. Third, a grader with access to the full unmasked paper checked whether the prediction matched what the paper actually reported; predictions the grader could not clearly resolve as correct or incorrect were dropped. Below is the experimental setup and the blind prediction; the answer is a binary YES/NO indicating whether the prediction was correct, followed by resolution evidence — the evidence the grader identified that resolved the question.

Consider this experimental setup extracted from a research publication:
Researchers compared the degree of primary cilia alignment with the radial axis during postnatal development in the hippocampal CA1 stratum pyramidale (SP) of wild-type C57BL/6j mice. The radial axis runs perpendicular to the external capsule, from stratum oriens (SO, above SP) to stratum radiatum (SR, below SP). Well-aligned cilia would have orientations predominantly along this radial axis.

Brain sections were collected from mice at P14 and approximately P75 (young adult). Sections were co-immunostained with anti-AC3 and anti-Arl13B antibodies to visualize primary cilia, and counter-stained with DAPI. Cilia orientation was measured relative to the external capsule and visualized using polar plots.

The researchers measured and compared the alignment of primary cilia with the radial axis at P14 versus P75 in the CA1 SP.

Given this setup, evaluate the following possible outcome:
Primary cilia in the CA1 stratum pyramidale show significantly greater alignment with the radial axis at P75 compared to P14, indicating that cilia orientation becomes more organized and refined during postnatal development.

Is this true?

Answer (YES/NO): NO